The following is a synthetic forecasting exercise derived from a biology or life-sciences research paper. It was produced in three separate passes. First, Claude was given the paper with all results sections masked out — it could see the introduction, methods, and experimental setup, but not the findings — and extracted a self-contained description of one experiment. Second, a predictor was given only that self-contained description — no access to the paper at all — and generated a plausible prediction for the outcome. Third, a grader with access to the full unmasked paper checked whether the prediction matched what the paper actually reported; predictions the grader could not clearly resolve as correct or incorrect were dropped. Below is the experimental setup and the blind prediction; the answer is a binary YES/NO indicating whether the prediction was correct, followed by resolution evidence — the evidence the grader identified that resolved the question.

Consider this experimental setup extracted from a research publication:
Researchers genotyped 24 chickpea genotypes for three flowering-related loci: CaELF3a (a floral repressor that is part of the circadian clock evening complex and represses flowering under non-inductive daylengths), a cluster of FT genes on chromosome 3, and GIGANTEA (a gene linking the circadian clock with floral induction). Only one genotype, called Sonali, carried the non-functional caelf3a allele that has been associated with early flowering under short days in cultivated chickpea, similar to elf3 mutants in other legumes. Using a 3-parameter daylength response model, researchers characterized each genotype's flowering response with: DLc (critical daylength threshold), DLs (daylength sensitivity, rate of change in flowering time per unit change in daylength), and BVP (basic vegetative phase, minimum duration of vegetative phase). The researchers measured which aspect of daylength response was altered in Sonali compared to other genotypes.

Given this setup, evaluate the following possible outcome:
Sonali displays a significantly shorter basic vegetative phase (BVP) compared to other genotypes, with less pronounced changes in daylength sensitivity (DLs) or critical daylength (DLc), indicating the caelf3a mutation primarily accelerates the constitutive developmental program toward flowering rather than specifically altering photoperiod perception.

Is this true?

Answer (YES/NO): YES